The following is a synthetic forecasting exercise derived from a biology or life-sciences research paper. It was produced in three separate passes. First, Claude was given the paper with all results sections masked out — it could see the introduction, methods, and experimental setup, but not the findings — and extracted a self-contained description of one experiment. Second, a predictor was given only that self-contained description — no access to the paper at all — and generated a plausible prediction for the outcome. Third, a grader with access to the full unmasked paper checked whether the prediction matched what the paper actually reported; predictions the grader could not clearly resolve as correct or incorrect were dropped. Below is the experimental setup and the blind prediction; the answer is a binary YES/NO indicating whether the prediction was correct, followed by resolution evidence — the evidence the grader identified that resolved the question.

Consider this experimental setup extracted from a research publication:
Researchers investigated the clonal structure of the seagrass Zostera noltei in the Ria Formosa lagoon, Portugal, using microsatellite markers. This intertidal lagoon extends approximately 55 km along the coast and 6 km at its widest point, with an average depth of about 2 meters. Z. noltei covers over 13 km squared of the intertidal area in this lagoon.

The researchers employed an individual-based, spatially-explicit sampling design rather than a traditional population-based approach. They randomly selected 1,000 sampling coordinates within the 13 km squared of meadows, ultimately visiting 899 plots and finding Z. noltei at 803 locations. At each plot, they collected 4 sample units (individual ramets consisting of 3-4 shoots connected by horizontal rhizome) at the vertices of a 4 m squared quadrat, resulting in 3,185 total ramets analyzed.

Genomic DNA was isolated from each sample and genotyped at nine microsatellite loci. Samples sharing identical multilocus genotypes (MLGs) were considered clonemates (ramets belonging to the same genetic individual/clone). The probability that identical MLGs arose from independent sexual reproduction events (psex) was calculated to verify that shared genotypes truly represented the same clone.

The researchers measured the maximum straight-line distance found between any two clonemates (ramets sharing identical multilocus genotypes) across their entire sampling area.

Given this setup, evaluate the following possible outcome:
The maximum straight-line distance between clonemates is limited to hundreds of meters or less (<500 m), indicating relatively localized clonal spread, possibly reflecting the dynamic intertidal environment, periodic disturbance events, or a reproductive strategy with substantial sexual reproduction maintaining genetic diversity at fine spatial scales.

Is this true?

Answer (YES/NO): NO